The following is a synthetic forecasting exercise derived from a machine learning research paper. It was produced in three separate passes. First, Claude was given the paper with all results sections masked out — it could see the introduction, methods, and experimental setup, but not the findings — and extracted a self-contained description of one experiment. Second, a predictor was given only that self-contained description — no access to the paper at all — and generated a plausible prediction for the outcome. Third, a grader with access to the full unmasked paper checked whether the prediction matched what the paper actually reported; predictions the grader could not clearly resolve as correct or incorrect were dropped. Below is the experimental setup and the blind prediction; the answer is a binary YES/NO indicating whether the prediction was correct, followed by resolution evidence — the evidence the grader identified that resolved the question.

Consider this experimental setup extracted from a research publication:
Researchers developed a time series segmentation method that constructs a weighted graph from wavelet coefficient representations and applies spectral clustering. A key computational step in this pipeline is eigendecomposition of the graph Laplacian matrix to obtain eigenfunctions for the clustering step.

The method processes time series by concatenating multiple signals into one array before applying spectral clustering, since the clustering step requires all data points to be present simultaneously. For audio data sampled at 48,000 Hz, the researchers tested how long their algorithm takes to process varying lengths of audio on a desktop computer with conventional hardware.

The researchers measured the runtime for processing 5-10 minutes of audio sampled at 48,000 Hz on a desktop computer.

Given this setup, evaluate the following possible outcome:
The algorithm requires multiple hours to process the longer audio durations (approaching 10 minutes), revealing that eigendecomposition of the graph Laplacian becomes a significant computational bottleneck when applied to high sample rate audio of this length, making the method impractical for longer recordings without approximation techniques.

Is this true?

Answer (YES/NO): NO